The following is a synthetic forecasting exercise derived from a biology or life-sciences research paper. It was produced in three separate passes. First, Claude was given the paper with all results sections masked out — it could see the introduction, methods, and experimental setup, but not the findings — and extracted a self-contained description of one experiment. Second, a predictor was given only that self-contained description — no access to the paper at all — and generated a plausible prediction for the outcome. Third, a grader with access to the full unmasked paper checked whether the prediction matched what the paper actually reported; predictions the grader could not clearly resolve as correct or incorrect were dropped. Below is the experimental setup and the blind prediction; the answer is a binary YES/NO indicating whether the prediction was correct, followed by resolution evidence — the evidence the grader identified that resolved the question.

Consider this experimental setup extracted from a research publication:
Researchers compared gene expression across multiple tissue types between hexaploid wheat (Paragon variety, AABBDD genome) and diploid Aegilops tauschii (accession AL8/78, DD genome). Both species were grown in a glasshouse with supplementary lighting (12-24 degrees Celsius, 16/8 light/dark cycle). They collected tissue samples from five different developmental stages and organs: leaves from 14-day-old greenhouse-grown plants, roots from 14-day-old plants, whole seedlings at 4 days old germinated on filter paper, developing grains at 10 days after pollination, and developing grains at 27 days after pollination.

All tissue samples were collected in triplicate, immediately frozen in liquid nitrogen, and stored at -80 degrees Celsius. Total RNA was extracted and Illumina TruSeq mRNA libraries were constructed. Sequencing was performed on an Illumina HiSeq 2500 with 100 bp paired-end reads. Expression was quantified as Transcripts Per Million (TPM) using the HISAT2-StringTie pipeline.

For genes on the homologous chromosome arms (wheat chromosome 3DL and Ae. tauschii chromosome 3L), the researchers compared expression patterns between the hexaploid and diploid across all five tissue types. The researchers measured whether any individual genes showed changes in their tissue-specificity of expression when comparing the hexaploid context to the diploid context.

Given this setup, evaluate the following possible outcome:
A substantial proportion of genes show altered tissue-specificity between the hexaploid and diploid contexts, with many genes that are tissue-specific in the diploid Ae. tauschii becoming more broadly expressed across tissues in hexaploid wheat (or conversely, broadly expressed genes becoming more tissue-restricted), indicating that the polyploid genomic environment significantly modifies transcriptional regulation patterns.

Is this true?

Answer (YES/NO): NO